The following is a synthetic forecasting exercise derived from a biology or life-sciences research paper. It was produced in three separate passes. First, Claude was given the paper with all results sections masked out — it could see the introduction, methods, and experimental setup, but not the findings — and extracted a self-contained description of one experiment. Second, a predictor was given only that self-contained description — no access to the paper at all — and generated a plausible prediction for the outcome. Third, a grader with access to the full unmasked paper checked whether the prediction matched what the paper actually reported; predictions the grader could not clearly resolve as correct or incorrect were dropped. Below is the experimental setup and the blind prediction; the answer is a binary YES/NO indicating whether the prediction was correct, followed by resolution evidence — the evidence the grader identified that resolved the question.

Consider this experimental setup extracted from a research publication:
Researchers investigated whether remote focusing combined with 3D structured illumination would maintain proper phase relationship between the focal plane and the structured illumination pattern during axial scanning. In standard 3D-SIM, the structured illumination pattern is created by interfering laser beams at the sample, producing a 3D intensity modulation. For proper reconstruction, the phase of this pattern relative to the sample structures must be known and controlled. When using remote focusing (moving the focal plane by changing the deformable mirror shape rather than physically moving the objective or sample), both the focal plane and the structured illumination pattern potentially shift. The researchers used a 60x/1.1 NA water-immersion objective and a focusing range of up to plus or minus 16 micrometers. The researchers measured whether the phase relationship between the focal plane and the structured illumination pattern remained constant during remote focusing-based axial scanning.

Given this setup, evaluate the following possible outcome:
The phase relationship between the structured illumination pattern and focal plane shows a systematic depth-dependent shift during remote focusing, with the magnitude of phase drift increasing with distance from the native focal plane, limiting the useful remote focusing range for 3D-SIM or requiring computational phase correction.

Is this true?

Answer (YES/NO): NO